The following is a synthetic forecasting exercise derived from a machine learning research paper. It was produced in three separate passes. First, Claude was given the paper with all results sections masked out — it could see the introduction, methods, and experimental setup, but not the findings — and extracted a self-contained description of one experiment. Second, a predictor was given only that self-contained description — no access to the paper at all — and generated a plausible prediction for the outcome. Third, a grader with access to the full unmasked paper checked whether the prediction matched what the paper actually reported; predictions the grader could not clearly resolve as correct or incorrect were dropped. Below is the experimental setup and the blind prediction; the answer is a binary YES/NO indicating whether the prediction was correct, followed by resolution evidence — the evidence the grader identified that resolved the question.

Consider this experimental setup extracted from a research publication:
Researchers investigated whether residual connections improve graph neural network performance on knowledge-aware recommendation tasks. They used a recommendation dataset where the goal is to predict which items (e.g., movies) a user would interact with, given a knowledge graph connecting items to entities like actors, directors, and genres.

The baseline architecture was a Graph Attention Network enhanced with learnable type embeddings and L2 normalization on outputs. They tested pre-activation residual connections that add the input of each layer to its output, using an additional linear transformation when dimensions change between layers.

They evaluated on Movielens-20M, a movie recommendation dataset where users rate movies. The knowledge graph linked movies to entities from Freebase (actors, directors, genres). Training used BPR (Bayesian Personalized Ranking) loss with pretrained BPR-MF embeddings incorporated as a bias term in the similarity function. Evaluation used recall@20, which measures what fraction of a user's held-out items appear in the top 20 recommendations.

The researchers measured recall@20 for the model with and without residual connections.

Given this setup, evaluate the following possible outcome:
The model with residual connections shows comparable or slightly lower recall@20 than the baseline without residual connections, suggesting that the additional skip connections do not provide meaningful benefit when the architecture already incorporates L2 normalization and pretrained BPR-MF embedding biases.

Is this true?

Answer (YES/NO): NO